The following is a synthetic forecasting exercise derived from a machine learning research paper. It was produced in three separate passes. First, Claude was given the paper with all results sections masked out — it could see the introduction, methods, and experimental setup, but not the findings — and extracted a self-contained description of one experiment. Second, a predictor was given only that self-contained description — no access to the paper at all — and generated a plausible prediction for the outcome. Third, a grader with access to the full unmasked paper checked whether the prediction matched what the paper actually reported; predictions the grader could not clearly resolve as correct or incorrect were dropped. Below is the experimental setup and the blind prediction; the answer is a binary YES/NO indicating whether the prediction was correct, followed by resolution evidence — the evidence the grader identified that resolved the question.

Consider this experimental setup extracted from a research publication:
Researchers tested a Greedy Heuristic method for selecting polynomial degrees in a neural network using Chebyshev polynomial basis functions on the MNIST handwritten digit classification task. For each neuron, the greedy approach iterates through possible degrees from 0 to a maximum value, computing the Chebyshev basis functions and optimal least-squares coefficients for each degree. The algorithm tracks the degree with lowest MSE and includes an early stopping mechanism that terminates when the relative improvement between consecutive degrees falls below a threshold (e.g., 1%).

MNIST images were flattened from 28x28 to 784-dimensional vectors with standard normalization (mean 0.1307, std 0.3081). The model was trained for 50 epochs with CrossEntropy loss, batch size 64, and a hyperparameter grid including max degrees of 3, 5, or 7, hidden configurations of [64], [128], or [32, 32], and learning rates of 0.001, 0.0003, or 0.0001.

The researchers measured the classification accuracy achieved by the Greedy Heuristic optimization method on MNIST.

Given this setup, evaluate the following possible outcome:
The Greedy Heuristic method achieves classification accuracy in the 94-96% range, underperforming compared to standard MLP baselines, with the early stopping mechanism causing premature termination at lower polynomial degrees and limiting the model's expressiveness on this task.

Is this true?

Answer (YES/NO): NO